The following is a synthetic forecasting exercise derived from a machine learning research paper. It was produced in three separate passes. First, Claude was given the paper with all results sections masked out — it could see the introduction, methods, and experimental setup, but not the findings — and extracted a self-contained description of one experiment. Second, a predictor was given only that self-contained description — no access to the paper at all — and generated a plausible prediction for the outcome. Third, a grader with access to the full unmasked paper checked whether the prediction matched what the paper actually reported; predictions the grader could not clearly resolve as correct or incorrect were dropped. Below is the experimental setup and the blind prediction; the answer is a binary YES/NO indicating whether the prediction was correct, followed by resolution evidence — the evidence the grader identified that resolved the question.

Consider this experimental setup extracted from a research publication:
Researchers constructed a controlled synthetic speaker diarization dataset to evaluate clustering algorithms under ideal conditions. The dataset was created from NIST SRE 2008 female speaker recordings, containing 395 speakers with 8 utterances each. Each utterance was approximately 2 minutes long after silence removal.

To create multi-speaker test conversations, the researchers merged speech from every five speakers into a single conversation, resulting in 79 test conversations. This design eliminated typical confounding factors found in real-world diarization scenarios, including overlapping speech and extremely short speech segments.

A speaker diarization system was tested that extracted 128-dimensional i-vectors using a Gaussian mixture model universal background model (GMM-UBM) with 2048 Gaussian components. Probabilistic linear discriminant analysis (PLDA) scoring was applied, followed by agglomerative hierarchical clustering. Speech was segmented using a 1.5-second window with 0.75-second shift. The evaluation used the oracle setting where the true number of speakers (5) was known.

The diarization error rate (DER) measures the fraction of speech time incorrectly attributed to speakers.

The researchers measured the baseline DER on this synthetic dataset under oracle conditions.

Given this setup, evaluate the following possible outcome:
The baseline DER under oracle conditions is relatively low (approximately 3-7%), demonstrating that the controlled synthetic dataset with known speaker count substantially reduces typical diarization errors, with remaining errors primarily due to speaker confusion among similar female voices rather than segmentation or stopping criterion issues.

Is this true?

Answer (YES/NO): NO